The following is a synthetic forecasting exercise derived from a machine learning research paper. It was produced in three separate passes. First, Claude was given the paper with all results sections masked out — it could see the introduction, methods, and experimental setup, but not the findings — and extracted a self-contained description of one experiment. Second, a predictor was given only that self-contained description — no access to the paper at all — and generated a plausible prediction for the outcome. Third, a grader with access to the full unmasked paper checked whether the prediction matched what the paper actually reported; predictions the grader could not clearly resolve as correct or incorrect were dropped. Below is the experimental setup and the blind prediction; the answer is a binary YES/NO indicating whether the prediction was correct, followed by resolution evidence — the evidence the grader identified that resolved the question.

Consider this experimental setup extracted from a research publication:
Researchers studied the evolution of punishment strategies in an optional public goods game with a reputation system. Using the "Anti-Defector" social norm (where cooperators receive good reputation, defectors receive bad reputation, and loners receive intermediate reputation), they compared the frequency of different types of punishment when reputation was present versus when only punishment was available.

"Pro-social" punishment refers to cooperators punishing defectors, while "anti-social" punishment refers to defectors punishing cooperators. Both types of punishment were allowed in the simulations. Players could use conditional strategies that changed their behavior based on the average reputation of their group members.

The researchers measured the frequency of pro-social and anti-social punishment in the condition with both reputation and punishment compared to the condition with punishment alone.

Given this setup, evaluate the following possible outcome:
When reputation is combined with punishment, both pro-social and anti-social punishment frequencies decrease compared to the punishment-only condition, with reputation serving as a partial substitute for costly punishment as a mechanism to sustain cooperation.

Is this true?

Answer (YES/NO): YES